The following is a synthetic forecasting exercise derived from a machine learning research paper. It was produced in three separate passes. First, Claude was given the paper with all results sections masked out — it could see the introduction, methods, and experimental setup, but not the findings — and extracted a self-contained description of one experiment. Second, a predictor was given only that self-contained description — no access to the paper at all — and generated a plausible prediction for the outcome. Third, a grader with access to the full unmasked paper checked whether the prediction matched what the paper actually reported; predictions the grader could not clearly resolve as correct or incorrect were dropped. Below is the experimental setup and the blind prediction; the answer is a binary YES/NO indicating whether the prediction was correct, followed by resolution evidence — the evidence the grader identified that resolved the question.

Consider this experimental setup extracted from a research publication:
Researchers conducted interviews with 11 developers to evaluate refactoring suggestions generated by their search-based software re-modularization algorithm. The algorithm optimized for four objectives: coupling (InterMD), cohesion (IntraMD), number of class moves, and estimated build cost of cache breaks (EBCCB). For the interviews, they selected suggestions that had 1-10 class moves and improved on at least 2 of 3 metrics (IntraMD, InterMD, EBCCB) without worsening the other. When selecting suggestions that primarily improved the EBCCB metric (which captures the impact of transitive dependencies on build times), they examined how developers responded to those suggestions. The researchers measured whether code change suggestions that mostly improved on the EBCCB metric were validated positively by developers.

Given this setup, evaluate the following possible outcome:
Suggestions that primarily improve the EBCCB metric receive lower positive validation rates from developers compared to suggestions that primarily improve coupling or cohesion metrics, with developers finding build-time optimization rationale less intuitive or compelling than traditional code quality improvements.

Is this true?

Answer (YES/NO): NO